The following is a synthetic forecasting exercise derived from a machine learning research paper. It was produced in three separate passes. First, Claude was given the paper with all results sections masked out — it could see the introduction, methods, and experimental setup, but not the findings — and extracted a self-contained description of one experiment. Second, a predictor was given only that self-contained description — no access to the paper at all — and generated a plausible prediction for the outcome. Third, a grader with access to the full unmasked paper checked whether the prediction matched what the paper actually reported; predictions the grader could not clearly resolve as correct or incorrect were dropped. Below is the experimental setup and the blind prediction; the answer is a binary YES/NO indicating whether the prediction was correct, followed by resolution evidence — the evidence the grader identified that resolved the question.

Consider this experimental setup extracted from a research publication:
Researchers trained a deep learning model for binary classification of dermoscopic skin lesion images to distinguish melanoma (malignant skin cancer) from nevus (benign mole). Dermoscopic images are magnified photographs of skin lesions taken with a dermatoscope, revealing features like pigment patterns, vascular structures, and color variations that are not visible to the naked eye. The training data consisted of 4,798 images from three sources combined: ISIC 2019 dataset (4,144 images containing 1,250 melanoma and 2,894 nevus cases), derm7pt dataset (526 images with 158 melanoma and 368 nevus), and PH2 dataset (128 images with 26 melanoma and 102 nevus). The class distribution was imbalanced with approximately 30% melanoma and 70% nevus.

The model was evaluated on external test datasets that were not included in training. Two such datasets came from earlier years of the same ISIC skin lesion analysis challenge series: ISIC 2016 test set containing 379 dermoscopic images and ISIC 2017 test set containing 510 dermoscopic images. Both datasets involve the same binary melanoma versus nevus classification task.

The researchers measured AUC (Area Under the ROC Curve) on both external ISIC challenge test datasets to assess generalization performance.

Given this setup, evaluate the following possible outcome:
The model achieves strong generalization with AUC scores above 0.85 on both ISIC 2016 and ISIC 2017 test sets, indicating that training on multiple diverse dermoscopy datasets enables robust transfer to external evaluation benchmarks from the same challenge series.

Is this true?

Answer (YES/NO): NO